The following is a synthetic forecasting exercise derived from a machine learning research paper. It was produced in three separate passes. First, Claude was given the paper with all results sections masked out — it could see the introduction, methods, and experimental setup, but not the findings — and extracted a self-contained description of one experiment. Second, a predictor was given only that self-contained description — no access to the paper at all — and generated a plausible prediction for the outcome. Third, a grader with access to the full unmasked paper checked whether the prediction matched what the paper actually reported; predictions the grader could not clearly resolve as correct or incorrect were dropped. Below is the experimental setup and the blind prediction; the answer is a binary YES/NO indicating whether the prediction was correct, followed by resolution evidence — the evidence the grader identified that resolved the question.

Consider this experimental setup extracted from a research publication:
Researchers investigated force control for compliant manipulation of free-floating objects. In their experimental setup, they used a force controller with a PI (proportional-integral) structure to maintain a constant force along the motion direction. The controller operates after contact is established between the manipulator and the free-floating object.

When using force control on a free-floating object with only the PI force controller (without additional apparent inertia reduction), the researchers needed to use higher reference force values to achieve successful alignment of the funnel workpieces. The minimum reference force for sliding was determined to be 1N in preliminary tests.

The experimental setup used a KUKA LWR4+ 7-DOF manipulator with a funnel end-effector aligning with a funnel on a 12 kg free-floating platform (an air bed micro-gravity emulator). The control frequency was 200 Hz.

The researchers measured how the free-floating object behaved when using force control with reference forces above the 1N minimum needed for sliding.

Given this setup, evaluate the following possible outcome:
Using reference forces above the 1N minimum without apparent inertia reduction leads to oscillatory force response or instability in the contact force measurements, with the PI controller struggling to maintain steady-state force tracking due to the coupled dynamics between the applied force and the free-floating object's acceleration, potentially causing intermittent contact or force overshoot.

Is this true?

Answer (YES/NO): NO